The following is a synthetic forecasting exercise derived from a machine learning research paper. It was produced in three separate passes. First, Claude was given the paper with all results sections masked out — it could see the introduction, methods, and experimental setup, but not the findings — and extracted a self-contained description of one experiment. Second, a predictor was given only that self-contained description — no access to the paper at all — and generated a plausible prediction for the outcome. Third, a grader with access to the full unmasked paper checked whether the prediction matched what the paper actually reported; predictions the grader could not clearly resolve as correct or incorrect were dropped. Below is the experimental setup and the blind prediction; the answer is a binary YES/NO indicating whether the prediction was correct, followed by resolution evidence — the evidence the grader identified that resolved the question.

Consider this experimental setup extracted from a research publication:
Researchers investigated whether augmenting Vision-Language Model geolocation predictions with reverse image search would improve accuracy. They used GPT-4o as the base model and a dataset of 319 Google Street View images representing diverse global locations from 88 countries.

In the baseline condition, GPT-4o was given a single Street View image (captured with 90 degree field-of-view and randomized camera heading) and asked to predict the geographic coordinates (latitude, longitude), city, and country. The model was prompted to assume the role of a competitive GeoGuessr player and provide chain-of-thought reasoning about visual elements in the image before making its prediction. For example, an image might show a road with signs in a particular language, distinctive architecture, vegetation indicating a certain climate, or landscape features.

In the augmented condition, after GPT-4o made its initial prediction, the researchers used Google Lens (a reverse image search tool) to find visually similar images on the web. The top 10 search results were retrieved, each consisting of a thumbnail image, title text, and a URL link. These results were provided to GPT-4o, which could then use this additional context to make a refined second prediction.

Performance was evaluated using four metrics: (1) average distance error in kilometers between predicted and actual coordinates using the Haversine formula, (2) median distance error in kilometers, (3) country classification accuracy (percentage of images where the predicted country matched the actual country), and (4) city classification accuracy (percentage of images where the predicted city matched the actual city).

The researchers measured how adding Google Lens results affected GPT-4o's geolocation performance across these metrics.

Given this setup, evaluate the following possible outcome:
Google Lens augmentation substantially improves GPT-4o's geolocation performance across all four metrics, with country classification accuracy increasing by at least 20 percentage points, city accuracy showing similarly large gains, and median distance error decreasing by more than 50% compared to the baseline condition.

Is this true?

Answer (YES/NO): NO